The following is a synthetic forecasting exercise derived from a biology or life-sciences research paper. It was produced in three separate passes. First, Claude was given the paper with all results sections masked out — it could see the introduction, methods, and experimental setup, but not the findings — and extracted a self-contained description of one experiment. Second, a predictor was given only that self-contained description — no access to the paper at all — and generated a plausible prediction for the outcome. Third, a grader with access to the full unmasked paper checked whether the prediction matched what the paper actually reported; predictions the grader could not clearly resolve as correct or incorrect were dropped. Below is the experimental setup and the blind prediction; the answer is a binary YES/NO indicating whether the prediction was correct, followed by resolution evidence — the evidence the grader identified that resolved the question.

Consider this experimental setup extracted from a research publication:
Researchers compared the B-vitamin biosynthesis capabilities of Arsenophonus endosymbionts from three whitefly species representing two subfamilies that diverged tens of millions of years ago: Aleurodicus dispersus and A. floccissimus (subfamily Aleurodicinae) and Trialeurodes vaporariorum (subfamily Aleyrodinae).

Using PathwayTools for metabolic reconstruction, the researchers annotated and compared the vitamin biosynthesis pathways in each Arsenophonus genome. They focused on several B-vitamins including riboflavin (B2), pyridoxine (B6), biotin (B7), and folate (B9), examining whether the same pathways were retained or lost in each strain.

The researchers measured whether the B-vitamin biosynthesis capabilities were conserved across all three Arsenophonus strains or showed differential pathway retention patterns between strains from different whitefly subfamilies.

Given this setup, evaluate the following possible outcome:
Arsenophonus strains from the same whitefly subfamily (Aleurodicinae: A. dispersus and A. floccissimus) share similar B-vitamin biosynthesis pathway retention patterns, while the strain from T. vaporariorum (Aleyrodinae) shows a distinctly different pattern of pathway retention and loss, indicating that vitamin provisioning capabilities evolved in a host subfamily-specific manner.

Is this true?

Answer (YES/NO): NO